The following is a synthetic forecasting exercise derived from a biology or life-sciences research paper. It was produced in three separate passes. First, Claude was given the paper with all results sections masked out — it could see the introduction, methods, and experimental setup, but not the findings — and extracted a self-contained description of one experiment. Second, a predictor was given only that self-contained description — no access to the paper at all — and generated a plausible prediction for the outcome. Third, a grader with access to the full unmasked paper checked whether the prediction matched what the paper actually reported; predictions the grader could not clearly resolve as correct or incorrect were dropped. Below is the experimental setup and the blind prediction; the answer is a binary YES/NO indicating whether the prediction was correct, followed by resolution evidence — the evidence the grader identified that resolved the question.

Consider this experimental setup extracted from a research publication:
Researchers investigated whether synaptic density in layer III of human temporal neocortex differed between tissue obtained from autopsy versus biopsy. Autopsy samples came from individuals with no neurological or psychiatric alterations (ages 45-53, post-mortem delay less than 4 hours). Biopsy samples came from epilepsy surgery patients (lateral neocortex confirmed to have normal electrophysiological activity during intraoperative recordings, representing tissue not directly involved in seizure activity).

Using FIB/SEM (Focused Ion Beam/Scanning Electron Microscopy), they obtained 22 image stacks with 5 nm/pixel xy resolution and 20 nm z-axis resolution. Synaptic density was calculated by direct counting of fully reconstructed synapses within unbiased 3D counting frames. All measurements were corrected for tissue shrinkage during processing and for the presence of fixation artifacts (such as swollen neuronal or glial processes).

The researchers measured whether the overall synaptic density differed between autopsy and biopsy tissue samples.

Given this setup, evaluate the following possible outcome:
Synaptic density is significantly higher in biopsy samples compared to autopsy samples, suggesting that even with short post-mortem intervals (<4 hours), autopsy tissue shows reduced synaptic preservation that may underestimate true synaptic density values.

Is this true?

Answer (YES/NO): YES